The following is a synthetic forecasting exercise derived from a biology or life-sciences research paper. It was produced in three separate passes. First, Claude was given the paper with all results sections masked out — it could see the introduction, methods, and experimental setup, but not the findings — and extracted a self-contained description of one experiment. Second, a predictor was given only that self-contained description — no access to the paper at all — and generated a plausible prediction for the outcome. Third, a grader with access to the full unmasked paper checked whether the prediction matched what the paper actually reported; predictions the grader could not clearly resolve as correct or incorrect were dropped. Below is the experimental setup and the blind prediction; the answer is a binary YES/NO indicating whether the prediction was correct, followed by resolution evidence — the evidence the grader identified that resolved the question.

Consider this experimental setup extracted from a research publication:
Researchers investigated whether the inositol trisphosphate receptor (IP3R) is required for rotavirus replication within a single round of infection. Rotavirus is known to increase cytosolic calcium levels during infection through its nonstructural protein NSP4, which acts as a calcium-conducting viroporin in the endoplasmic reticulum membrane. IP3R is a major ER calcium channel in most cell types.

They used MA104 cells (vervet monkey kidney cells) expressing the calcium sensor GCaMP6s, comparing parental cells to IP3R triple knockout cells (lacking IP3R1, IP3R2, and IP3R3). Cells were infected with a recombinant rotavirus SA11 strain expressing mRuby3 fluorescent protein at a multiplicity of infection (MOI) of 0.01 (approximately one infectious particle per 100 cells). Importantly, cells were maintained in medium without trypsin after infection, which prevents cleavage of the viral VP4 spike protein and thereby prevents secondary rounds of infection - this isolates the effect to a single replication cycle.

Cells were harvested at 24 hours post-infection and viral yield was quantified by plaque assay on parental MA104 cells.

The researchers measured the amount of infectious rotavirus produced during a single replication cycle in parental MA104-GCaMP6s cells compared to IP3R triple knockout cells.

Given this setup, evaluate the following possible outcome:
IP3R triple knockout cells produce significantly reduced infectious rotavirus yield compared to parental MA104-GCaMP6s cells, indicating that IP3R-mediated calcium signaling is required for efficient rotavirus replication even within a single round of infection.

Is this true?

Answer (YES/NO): NO